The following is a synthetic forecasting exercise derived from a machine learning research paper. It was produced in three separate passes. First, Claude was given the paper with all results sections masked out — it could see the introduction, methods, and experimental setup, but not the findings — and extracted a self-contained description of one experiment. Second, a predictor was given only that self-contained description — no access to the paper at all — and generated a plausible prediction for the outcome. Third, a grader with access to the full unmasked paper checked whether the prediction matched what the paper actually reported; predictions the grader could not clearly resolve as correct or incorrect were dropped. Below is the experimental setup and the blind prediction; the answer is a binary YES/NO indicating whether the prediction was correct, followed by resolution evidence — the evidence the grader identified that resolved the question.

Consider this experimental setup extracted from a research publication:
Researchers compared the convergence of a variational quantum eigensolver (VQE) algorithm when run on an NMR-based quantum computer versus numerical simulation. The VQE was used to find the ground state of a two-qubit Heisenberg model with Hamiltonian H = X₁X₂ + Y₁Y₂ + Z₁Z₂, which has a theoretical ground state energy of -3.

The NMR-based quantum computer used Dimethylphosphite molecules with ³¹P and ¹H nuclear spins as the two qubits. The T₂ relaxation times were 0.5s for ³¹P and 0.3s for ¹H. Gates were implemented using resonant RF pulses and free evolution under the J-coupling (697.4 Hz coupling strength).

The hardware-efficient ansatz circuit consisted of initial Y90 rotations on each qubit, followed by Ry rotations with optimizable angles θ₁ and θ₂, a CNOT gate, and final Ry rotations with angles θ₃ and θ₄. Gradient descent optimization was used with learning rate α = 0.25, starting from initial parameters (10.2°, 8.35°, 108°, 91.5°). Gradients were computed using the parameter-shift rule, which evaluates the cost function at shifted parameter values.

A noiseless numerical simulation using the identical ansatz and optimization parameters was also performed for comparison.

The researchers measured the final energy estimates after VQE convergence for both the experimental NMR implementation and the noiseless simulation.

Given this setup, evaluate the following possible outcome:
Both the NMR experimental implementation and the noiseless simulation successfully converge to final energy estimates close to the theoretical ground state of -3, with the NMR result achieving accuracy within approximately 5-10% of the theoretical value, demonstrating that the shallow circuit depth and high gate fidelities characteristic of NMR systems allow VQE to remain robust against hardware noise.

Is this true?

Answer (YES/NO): NO